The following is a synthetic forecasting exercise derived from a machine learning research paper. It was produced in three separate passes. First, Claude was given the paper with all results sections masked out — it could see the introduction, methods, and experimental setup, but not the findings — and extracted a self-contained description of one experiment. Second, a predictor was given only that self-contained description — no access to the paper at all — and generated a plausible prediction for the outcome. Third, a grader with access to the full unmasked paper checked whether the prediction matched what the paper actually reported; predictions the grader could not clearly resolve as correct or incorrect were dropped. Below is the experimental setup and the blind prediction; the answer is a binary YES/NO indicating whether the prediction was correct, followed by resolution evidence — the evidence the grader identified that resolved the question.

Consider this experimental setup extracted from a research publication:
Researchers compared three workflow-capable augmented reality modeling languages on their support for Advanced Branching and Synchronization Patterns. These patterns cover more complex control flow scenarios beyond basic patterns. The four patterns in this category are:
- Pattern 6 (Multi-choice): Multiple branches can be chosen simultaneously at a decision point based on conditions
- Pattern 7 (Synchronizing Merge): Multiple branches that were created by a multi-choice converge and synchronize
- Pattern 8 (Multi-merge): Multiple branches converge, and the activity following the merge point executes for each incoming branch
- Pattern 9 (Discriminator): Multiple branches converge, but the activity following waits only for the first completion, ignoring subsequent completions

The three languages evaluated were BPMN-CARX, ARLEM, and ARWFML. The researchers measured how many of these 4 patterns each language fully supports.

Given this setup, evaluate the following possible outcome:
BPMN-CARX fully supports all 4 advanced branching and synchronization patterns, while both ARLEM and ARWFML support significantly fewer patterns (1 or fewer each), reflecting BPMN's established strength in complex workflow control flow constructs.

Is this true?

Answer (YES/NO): NO